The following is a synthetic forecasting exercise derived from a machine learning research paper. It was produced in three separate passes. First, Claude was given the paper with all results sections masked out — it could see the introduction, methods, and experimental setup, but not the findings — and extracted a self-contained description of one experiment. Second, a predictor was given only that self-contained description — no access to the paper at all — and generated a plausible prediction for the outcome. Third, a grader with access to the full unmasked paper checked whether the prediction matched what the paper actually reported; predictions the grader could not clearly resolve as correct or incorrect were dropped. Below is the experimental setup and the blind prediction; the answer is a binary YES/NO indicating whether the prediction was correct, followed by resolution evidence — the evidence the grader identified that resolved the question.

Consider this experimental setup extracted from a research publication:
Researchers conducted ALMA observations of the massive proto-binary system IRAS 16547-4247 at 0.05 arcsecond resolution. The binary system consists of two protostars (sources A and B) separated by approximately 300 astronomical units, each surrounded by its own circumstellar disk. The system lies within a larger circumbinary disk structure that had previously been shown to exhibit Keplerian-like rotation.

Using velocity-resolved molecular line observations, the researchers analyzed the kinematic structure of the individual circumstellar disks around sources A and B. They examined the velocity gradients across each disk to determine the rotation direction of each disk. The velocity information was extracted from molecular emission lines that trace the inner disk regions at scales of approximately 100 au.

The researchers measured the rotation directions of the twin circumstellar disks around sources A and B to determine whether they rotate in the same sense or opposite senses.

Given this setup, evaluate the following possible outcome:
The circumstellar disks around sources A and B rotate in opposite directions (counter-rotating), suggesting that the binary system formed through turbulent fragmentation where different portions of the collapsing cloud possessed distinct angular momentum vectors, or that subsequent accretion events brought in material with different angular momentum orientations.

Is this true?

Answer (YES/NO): YES